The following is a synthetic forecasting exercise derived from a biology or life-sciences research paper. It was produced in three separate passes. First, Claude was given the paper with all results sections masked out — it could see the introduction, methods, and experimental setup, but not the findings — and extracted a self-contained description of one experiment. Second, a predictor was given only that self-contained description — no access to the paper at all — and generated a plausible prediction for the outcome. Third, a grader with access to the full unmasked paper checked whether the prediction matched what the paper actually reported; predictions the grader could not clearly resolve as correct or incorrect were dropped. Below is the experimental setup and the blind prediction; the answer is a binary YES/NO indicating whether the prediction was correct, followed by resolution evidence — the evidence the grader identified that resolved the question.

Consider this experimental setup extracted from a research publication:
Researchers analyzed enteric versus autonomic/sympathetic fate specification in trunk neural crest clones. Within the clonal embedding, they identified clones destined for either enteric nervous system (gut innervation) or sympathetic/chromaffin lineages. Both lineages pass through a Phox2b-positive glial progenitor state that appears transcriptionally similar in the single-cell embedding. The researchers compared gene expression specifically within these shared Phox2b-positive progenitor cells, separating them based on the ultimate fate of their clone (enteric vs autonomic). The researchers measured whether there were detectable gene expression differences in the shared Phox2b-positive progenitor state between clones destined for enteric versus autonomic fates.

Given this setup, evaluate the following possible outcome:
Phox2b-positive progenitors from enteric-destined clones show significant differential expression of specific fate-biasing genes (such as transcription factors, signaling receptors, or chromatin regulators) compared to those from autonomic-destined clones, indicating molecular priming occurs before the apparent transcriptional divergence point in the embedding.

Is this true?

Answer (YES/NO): YES